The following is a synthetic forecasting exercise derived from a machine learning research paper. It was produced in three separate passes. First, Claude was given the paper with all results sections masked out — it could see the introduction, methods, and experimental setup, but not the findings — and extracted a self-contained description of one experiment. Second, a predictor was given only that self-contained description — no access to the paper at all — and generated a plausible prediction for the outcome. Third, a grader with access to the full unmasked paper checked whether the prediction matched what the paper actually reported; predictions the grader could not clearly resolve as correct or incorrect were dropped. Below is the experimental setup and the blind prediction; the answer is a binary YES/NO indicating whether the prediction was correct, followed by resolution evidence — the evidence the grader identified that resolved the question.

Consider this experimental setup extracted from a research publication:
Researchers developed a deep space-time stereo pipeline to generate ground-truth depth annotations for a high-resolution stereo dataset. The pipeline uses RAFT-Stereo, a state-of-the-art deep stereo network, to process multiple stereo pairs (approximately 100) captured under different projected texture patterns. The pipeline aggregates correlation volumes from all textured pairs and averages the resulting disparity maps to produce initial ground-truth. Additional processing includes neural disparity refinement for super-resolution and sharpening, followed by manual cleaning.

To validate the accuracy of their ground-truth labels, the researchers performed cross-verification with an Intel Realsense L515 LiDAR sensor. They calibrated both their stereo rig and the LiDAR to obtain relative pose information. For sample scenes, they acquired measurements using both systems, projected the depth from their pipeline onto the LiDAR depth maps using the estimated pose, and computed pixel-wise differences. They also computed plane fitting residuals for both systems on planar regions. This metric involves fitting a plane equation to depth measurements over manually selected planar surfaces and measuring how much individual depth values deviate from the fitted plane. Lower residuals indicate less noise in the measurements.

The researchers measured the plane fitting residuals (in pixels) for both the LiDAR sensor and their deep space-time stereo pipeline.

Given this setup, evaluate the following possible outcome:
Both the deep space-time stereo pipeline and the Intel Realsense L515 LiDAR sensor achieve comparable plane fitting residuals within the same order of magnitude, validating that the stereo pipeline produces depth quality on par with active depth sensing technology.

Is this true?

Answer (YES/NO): NO